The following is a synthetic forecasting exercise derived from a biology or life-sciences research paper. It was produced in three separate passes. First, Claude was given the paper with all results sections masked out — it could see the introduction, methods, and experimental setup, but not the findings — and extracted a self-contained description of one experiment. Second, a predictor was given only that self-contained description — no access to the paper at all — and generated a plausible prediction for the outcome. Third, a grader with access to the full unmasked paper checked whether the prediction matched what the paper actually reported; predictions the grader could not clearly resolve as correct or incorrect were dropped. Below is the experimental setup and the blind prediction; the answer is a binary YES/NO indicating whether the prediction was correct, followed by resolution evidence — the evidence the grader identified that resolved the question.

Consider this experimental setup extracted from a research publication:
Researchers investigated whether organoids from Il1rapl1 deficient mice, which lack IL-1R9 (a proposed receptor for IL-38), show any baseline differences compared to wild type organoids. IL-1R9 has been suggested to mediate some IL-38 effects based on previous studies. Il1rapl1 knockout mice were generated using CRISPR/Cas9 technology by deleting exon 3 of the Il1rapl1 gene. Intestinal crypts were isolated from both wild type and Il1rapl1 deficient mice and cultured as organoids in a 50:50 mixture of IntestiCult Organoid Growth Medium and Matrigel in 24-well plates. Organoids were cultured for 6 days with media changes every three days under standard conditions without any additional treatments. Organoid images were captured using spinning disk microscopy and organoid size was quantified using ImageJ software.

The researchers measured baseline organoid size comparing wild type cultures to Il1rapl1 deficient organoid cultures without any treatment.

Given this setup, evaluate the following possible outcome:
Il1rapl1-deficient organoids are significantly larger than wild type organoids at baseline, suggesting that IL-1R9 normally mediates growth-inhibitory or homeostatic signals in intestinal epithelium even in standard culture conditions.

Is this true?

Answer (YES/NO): NO